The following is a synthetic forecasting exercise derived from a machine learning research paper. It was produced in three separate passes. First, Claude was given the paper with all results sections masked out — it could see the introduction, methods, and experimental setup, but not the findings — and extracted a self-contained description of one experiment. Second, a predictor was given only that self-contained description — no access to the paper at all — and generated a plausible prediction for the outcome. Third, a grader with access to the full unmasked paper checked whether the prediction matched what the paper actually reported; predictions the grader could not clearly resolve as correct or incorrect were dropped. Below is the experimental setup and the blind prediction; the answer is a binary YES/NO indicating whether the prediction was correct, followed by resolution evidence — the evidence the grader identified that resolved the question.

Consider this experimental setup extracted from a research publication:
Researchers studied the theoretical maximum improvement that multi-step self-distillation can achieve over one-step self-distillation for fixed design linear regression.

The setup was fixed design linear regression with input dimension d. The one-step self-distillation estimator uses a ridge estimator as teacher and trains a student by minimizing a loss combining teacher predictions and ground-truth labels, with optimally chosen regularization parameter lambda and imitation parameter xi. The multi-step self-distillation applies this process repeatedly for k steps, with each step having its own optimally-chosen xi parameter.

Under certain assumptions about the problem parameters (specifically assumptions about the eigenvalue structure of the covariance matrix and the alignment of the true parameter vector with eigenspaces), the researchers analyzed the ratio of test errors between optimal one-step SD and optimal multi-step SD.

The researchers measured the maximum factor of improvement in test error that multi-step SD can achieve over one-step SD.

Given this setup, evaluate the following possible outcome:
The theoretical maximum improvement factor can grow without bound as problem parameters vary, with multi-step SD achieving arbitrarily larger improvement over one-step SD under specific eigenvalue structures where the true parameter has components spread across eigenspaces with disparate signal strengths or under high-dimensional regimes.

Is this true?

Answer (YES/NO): NO